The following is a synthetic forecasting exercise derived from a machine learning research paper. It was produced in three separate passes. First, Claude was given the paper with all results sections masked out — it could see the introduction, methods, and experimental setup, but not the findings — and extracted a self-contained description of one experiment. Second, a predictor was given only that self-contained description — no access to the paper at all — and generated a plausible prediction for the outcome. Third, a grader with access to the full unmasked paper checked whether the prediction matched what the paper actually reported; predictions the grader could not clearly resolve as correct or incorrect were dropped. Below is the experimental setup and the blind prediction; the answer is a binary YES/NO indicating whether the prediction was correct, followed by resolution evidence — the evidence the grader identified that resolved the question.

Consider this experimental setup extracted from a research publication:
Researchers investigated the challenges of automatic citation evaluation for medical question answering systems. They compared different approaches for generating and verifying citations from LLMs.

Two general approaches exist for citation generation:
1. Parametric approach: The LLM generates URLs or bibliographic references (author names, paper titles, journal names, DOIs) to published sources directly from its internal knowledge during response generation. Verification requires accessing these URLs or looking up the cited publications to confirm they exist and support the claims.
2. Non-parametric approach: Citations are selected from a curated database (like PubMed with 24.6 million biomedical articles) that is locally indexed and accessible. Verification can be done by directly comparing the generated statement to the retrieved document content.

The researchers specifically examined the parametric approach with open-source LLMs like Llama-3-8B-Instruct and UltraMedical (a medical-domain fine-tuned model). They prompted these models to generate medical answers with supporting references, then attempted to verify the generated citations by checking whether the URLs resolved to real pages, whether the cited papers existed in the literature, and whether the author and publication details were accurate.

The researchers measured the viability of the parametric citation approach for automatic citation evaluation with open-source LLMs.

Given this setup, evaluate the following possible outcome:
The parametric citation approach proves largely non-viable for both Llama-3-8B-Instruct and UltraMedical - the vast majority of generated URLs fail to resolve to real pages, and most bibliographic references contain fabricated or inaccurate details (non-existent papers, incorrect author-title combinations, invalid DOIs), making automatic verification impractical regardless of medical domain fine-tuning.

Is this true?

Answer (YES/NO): YES